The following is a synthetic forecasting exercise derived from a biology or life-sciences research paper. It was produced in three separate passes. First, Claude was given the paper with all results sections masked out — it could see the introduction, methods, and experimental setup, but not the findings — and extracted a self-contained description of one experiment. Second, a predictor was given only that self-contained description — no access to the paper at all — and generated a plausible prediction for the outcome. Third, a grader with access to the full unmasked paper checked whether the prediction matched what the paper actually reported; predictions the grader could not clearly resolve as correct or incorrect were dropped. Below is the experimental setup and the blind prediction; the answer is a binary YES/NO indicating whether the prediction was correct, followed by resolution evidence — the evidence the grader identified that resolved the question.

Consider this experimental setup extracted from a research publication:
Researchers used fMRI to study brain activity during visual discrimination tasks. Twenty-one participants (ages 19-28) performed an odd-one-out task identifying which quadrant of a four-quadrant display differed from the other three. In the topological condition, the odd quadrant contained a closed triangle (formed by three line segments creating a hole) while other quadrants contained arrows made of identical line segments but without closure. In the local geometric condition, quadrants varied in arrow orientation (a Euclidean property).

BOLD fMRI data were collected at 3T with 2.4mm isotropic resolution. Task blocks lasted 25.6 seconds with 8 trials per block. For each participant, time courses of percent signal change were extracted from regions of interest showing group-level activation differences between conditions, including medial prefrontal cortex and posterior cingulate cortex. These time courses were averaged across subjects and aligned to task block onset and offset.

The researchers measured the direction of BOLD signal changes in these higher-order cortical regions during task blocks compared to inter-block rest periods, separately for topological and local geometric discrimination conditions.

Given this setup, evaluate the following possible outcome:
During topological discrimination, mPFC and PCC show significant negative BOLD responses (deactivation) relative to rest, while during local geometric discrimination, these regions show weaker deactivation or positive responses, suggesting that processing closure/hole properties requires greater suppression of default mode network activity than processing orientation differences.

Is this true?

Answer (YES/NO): NO